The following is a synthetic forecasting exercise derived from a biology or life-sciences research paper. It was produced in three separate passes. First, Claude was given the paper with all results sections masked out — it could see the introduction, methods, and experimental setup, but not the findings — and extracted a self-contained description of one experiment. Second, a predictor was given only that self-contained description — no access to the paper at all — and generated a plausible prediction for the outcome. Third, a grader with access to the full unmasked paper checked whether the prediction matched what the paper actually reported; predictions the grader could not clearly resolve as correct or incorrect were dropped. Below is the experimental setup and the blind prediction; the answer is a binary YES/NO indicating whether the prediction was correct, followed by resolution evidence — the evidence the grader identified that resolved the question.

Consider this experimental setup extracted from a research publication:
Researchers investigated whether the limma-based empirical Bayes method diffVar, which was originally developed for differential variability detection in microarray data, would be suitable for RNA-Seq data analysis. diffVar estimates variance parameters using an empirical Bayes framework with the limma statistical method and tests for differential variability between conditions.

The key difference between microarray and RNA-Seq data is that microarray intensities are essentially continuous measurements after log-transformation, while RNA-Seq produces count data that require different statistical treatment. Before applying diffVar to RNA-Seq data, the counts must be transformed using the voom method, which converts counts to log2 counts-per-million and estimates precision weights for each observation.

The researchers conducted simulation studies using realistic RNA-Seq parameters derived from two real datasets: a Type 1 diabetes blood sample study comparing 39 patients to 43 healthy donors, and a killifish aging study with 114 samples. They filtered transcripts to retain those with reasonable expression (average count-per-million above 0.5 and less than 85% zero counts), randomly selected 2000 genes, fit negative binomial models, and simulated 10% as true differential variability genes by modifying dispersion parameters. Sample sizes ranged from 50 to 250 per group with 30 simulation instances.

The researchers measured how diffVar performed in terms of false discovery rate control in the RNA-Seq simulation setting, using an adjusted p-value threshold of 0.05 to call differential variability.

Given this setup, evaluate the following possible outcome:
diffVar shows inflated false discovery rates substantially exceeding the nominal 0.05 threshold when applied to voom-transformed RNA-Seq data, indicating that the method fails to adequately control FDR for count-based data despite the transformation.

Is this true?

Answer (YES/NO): YES